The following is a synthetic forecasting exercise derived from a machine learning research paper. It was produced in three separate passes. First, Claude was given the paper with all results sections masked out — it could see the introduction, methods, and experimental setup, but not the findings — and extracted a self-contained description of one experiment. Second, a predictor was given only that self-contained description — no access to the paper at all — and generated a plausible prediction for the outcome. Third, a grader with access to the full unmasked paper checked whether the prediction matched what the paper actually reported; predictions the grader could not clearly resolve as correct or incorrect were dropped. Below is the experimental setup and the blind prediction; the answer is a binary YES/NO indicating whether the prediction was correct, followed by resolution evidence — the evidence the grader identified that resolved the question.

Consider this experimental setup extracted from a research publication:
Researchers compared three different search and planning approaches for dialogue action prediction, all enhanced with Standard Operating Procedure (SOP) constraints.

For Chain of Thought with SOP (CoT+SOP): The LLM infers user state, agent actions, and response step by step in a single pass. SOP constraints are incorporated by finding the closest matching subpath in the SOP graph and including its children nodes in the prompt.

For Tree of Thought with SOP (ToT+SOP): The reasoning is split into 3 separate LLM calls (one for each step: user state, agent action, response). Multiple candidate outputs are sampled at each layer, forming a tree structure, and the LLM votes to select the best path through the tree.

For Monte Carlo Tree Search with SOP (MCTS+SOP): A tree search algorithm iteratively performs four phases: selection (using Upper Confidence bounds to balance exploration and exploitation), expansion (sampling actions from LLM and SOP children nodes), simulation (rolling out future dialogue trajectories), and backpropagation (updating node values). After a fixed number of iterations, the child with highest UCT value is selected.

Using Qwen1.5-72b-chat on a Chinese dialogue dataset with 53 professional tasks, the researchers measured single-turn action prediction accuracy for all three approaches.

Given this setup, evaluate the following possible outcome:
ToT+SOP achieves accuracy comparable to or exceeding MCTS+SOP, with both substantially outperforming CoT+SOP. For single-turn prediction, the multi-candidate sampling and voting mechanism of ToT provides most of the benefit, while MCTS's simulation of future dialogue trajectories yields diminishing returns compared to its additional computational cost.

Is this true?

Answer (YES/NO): NO